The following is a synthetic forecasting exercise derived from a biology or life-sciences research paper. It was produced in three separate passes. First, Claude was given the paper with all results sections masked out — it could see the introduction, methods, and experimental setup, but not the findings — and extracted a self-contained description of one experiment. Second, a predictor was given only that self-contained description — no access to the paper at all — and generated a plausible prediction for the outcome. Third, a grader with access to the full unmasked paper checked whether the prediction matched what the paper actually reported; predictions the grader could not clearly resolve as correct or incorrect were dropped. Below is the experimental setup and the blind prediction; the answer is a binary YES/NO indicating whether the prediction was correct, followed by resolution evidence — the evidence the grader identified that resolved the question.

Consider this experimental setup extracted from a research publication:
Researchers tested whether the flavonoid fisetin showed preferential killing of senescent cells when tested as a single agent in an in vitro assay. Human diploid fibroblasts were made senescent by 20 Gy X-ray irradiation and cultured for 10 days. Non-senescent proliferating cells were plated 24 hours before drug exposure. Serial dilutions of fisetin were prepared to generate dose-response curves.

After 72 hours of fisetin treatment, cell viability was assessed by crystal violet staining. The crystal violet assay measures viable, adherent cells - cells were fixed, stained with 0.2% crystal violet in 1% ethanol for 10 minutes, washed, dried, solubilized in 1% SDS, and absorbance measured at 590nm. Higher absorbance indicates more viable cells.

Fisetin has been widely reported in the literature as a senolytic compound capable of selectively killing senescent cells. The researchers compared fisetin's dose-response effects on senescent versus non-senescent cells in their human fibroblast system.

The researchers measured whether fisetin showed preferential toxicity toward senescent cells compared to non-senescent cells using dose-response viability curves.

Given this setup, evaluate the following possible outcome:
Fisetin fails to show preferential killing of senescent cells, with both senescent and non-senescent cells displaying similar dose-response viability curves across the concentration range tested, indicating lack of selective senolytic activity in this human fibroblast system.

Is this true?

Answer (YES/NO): YES